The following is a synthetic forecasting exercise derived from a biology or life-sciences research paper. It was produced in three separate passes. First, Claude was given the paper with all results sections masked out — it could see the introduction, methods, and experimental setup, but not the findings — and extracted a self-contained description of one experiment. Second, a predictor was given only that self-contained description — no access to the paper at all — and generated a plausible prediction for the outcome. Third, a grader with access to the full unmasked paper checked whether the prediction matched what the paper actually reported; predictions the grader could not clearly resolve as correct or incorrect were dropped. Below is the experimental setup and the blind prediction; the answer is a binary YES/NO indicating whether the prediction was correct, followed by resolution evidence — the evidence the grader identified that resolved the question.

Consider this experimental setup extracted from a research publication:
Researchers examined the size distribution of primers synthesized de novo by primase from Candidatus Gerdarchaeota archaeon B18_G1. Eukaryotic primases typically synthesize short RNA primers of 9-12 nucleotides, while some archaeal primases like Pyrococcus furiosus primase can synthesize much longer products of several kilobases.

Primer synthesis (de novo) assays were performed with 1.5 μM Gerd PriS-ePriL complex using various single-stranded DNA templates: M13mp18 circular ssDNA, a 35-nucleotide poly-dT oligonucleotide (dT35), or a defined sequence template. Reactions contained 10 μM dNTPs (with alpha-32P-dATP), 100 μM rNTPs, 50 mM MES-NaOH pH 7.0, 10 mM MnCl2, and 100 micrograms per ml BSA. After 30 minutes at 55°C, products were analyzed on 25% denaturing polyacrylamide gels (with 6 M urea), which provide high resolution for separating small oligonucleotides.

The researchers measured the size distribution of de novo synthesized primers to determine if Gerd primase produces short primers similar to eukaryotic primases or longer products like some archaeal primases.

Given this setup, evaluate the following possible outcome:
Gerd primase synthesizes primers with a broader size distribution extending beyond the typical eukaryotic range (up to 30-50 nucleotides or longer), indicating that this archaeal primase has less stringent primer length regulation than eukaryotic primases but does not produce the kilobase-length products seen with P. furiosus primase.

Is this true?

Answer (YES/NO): NO